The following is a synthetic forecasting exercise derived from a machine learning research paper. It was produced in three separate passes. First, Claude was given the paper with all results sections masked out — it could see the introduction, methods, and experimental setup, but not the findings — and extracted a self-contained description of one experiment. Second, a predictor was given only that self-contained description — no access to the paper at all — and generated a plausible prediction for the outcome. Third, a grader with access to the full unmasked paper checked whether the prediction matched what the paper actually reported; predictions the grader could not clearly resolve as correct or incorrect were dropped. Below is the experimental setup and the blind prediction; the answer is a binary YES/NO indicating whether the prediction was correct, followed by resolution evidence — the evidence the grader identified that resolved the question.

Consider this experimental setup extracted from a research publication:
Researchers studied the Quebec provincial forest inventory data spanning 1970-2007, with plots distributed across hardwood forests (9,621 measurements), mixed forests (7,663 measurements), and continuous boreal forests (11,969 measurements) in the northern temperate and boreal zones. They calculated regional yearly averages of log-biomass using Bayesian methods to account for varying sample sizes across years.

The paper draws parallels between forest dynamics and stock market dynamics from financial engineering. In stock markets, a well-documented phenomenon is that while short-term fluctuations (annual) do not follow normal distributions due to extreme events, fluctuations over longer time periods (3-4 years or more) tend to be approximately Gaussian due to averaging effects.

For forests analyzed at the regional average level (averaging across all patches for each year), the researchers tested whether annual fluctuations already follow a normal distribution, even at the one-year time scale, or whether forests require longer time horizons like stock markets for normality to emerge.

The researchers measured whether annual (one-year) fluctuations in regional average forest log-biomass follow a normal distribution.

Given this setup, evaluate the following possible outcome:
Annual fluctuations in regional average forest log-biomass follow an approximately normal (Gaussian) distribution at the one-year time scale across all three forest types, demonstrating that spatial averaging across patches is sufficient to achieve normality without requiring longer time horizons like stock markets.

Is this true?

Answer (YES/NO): YES